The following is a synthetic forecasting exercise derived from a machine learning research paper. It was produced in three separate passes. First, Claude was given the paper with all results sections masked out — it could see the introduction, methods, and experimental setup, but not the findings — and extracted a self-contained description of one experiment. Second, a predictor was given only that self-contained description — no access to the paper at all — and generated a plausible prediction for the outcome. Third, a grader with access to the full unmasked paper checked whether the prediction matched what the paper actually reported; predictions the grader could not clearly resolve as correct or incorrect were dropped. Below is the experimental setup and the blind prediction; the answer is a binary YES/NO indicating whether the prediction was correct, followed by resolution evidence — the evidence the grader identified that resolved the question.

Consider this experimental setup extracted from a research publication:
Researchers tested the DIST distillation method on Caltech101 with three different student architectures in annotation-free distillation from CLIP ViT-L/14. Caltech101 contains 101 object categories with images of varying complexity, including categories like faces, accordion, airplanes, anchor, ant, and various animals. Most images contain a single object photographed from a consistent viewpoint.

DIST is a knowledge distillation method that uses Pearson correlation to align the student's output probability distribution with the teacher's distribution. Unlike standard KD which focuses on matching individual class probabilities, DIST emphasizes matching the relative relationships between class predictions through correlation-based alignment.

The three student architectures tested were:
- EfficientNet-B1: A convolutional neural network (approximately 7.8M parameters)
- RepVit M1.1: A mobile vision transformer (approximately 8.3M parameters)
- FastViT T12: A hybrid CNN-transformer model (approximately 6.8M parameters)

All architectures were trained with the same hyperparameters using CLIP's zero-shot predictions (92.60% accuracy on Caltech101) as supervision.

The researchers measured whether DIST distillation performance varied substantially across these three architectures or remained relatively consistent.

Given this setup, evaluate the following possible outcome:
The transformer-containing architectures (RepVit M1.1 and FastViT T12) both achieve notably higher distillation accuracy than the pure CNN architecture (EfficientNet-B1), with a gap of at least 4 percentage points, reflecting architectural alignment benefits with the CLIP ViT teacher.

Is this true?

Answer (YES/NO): NO